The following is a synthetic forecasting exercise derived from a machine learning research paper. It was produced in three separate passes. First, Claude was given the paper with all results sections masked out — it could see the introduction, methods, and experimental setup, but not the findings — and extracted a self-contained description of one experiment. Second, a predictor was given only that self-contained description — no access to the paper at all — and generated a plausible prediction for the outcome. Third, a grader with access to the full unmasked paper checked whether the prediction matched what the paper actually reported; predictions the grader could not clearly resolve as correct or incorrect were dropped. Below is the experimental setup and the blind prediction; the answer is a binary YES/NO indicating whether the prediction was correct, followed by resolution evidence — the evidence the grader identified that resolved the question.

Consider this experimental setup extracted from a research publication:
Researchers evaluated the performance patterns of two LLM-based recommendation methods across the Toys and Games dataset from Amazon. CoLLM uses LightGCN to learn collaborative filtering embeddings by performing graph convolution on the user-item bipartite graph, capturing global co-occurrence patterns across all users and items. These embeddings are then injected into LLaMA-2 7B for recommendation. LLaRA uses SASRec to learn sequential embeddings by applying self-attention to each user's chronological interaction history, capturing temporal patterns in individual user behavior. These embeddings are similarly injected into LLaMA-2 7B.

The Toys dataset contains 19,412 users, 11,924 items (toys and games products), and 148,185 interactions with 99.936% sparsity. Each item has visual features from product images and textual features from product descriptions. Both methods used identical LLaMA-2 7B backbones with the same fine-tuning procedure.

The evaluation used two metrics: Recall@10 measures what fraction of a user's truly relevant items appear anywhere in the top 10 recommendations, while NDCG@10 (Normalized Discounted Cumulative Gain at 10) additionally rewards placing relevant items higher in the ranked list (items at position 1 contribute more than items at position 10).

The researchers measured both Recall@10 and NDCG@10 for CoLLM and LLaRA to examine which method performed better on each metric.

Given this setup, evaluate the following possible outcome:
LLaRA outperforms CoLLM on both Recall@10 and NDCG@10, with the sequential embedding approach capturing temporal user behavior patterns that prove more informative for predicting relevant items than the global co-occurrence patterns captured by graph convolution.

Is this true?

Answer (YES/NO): NO